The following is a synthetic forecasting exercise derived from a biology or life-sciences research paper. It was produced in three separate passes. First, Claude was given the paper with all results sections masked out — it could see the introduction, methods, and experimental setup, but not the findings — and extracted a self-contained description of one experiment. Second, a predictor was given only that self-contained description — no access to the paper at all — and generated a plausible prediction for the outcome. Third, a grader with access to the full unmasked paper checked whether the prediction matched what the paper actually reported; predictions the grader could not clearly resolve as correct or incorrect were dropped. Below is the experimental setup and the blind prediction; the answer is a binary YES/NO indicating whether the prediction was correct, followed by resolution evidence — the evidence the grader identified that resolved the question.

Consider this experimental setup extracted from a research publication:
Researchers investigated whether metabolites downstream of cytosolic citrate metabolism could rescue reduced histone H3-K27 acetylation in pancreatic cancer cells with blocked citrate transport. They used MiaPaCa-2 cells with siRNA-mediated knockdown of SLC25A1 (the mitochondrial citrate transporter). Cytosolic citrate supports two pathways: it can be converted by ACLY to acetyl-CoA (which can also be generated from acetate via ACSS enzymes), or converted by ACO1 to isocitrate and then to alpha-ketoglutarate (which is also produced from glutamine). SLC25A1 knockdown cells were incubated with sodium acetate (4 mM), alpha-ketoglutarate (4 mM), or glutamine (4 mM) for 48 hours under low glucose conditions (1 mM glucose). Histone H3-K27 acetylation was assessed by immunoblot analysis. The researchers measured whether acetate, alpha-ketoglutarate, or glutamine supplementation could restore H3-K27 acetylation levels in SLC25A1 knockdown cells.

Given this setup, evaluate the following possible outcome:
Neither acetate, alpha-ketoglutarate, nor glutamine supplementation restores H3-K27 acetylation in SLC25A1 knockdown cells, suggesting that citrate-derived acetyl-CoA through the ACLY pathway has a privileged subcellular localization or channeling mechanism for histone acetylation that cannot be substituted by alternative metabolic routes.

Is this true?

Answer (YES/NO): NO